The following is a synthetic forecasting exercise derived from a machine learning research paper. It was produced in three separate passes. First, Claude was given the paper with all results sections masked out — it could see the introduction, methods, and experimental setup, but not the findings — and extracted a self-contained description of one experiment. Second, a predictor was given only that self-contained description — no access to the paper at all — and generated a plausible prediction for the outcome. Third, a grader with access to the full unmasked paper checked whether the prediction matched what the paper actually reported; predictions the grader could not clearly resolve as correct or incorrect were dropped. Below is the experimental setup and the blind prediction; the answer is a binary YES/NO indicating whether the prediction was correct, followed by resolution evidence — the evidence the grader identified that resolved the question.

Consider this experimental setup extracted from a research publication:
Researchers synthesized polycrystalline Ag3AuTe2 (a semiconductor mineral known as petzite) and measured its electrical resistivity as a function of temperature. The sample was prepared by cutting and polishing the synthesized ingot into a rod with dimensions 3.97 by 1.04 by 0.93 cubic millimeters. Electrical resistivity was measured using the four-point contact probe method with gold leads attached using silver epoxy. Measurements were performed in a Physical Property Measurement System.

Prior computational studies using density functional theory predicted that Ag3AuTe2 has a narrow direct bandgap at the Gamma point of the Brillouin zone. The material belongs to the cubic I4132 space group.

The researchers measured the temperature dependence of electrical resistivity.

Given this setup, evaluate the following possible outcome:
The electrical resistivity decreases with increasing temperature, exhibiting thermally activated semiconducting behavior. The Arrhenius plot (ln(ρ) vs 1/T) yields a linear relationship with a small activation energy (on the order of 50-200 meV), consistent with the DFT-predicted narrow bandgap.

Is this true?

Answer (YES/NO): YES